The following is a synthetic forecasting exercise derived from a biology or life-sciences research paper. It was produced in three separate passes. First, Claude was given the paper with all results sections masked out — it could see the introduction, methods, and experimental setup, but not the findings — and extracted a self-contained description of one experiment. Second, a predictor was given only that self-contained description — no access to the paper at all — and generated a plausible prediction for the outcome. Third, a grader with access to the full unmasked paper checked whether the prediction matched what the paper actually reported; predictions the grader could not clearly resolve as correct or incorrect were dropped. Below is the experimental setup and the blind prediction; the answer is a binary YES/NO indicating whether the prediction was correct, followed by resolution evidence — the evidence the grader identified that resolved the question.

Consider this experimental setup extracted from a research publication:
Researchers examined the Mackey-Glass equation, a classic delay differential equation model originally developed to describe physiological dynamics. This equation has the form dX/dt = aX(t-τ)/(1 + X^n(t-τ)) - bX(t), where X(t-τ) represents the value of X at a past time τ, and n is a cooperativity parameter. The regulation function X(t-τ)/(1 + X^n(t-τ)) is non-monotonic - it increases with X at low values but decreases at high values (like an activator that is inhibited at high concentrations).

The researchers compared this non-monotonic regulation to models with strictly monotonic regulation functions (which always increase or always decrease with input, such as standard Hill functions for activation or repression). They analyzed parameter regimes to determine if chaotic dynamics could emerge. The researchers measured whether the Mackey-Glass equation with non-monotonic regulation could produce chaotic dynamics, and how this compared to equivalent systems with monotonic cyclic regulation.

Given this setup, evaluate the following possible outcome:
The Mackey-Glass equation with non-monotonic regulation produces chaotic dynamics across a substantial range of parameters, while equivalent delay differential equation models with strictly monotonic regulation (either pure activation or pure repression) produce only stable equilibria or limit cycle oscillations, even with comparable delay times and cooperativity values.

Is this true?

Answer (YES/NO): YES